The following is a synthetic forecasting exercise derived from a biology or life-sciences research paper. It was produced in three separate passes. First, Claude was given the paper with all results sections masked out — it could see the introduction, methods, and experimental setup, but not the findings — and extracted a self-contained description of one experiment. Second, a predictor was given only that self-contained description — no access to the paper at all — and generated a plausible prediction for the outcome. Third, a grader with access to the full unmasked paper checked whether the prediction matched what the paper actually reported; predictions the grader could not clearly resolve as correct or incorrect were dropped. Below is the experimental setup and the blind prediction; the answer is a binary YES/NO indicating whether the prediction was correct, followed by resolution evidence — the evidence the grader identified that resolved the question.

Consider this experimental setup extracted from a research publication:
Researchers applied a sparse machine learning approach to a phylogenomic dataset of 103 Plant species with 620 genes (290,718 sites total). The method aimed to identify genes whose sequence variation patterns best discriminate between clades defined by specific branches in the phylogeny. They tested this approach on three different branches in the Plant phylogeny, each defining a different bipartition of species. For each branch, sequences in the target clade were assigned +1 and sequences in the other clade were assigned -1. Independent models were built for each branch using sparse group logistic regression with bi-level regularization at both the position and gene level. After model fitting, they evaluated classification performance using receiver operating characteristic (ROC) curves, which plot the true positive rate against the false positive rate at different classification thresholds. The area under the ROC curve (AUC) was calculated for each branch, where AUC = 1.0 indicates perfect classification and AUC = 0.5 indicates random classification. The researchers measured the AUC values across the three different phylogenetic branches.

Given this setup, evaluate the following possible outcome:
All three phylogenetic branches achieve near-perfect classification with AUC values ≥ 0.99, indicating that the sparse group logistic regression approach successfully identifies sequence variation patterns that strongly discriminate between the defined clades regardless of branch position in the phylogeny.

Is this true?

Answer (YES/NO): YES